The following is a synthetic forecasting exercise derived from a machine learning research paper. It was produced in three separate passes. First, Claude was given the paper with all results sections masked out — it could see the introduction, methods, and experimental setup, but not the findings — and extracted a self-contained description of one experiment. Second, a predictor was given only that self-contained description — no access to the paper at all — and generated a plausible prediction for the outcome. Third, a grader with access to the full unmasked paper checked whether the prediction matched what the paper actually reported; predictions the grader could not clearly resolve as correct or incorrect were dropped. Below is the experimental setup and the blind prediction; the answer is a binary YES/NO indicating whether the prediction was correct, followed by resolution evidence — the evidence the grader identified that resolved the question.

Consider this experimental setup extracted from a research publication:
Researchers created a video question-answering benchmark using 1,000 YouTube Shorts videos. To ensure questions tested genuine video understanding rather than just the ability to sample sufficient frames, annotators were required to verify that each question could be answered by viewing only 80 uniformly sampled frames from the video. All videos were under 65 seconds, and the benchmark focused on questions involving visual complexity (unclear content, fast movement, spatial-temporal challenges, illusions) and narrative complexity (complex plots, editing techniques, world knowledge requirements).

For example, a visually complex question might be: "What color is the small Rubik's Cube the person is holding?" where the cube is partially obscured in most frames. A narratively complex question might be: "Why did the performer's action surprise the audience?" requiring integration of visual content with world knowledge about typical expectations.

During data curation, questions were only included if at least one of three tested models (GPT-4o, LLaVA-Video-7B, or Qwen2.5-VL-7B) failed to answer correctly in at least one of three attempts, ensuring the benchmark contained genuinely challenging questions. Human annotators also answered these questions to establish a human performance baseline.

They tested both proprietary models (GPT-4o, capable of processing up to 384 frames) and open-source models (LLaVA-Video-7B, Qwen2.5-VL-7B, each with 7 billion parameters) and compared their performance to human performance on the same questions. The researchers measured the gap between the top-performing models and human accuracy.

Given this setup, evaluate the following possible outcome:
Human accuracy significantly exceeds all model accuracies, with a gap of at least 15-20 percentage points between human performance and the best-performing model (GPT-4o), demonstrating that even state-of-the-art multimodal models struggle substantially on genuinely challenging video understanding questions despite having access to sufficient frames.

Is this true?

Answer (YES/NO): YES